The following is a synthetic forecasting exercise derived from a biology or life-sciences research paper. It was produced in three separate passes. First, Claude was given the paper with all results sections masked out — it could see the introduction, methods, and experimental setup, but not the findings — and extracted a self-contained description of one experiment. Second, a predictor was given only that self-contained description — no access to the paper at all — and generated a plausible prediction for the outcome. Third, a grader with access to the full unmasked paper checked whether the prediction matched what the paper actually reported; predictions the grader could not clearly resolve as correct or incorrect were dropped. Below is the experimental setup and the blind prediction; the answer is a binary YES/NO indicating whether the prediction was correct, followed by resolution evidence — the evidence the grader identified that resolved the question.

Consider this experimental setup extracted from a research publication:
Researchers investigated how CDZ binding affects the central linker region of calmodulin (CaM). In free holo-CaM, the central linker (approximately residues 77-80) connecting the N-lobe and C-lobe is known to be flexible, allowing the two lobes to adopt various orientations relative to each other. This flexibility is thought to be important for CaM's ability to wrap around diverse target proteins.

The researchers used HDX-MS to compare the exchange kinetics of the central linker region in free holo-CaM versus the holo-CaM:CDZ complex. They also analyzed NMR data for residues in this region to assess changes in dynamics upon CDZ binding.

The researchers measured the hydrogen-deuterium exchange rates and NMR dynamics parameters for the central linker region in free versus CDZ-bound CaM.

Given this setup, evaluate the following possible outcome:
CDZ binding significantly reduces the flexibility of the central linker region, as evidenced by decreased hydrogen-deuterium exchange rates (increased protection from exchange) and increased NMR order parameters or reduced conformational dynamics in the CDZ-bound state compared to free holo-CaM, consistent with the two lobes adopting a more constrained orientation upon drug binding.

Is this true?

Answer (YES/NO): NO